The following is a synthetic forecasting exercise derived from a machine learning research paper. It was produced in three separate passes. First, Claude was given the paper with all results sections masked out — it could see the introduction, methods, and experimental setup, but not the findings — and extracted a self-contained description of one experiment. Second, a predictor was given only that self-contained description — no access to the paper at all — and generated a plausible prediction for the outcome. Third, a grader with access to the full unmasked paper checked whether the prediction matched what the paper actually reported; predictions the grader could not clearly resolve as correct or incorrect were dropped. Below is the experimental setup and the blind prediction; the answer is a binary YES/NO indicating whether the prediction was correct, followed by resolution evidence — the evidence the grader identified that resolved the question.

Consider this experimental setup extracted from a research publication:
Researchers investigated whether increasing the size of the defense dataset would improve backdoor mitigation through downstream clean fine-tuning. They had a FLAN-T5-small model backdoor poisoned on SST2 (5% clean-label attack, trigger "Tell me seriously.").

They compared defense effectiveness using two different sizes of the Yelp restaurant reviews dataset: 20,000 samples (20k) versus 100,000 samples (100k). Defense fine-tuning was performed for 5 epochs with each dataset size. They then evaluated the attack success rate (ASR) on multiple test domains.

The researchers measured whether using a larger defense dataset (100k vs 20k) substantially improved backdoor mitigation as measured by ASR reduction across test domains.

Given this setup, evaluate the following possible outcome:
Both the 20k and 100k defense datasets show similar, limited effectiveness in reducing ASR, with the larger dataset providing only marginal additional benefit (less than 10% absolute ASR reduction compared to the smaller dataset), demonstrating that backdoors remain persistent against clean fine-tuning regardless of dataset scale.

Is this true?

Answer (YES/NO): NO